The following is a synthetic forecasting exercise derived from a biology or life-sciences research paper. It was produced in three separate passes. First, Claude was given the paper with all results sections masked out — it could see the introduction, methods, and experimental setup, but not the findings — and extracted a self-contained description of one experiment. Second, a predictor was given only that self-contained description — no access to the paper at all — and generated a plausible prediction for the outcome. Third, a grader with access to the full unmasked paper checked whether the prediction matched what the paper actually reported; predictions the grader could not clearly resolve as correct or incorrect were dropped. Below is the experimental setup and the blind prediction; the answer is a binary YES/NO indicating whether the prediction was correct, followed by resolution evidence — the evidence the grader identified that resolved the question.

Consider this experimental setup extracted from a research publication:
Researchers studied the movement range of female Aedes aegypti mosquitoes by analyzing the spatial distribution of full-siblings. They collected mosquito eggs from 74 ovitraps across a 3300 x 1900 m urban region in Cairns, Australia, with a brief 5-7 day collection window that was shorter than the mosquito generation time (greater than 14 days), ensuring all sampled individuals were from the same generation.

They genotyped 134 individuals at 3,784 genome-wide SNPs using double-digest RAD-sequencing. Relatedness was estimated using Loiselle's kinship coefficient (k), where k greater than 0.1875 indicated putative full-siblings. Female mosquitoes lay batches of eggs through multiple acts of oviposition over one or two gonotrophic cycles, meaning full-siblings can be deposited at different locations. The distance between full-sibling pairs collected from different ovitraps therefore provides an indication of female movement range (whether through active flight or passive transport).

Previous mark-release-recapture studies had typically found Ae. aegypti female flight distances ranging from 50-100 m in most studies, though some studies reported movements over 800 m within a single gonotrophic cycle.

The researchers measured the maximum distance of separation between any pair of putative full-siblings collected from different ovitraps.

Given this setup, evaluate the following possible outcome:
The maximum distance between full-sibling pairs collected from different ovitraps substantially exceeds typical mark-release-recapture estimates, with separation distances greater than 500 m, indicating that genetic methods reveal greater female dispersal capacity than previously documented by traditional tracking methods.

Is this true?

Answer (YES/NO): YES